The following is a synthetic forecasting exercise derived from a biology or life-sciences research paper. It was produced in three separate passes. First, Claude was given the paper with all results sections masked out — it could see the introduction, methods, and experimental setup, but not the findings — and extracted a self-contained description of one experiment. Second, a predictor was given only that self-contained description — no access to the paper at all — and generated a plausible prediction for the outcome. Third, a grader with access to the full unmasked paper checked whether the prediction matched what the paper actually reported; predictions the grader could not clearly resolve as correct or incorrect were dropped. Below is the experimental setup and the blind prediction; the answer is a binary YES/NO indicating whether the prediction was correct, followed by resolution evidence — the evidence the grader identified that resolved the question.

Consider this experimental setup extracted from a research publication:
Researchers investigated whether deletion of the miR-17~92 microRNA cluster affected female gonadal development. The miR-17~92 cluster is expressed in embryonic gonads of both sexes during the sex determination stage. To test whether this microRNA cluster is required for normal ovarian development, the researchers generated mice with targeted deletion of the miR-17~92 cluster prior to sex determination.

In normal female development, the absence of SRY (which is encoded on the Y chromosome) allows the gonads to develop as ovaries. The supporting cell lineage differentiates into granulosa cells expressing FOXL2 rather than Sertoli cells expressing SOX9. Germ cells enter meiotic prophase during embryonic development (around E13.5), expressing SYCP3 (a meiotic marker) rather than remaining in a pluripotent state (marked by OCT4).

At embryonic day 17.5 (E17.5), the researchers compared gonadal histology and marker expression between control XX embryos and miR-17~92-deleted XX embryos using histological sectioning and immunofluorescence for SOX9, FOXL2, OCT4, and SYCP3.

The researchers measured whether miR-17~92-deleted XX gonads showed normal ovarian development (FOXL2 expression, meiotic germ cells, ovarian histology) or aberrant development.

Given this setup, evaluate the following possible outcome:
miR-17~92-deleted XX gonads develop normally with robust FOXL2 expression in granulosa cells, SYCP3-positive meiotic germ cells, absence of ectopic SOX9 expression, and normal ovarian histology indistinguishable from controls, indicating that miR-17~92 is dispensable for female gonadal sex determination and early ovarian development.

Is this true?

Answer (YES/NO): YES